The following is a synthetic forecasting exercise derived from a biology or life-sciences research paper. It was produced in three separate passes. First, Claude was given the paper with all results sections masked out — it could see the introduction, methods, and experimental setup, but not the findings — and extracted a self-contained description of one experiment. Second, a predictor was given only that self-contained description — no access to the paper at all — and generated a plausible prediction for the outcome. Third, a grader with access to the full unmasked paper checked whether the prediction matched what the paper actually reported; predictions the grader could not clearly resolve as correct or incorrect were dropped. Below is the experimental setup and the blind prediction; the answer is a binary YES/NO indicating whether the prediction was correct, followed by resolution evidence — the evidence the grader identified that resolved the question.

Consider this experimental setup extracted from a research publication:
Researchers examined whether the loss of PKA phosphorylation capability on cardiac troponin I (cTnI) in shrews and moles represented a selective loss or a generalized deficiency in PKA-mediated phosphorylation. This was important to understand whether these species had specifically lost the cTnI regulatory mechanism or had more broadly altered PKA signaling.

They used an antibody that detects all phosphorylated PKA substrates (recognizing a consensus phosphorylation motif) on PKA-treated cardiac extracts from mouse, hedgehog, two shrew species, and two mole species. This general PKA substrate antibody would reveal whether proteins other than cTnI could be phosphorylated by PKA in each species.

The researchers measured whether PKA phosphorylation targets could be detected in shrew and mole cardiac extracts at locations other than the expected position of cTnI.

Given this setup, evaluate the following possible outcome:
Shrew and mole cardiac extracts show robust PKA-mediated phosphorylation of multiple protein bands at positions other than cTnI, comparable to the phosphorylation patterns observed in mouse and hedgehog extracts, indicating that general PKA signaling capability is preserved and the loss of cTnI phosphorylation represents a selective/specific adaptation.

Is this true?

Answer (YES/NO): YES